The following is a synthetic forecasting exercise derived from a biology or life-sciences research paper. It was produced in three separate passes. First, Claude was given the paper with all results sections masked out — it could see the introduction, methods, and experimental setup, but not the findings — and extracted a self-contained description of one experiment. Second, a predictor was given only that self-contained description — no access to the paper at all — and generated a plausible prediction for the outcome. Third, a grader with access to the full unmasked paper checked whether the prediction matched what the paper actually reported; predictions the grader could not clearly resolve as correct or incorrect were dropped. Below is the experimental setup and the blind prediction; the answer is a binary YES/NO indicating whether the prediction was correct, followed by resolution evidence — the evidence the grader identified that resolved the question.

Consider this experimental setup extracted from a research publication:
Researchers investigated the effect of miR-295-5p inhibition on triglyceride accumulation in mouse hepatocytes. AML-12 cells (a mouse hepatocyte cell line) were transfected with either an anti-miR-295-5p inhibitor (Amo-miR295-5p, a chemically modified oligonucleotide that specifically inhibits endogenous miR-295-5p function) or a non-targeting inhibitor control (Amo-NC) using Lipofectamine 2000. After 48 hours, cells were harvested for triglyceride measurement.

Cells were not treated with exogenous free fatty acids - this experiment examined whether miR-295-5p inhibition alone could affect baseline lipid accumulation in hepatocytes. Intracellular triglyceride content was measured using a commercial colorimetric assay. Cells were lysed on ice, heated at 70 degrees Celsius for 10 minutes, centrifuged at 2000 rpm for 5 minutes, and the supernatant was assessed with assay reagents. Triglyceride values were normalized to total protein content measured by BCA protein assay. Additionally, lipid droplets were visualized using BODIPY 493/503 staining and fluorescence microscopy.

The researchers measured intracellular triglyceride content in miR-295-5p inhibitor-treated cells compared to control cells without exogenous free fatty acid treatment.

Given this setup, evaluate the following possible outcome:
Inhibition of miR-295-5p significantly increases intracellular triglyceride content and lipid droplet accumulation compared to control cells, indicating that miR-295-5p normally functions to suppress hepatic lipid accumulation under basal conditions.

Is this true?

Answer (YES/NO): YES